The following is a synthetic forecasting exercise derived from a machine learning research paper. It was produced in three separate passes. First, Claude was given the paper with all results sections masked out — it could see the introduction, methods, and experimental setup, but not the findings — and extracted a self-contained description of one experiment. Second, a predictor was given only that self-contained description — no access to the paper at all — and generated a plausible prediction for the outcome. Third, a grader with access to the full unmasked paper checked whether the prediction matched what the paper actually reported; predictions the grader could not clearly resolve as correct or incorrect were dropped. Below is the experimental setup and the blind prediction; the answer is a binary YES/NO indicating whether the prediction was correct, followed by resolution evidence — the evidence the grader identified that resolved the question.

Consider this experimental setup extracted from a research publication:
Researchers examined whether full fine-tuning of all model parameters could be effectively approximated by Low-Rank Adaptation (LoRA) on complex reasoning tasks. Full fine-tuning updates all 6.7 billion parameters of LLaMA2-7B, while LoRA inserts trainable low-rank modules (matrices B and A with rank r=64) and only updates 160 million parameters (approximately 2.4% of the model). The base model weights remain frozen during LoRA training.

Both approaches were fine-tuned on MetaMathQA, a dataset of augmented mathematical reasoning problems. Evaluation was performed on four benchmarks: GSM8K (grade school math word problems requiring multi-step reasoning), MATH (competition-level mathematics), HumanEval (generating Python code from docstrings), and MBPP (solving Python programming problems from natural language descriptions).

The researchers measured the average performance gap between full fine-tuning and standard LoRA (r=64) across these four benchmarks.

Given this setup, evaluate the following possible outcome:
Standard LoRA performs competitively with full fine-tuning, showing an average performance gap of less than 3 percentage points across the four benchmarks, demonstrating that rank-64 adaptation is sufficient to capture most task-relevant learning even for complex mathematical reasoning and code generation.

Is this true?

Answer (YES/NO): YES